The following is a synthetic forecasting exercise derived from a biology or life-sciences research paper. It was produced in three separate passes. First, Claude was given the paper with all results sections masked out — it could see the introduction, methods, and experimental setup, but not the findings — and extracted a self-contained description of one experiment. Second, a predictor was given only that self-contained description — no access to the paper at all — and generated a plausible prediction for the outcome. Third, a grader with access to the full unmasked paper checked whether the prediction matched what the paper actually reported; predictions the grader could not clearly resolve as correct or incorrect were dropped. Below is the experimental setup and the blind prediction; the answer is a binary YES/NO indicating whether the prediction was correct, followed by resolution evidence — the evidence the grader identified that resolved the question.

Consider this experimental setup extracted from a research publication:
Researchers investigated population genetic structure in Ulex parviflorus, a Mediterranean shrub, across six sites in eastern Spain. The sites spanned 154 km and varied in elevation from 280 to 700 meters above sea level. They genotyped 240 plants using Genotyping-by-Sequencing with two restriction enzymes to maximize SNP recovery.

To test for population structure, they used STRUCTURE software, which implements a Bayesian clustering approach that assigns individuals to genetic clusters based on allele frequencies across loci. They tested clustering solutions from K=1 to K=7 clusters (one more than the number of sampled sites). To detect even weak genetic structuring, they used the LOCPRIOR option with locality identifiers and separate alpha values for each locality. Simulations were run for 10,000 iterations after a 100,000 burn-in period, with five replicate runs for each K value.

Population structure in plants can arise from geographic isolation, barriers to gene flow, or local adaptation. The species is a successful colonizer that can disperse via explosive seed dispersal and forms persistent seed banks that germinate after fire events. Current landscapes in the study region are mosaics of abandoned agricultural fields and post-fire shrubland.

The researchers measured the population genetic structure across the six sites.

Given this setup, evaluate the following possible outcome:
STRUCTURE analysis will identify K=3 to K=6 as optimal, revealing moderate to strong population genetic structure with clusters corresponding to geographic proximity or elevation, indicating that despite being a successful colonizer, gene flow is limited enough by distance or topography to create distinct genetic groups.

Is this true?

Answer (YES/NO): NO